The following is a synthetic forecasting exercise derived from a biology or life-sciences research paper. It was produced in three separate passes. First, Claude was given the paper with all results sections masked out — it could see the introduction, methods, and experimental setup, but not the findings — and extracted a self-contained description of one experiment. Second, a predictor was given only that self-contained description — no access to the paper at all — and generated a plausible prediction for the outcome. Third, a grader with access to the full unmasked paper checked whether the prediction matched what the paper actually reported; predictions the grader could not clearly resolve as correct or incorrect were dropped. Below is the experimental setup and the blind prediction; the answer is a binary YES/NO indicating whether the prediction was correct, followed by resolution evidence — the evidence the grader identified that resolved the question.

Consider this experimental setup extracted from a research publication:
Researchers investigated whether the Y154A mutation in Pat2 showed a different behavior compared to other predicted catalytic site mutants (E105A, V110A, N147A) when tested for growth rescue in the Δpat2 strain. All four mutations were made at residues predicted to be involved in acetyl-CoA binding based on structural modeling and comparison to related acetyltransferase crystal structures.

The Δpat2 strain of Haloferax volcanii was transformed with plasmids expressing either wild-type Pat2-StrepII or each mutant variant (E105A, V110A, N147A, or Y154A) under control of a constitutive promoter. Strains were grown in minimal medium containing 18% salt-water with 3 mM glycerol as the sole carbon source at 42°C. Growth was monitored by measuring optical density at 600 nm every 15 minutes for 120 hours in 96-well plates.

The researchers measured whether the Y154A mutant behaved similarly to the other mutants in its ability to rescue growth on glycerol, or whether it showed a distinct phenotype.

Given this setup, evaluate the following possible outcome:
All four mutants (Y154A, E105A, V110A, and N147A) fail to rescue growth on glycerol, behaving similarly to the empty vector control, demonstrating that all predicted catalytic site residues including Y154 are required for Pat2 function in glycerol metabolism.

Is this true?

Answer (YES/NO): NO